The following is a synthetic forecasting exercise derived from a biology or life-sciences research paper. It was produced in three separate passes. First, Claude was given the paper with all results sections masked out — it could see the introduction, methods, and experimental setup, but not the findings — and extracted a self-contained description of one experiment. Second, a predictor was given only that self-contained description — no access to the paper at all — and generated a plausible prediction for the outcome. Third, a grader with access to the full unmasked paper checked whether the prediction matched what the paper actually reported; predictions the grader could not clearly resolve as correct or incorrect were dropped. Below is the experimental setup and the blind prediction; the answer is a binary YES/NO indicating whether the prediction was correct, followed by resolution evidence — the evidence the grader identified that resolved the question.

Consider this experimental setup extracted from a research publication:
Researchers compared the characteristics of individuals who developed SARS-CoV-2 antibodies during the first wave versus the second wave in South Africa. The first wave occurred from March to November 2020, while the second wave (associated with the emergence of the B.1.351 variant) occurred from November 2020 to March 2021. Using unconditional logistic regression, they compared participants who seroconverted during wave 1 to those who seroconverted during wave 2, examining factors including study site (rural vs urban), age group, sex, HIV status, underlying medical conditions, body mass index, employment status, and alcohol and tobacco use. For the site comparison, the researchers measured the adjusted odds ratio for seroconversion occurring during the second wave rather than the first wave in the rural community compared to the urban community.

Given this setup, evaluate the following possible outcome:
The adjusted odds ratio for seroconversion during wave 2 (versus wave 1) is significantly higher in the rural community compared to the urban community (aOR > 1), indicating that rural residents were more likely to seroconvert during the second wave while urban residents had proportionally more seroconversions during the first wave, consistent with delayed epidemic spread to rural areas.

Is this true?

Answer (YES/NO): YES